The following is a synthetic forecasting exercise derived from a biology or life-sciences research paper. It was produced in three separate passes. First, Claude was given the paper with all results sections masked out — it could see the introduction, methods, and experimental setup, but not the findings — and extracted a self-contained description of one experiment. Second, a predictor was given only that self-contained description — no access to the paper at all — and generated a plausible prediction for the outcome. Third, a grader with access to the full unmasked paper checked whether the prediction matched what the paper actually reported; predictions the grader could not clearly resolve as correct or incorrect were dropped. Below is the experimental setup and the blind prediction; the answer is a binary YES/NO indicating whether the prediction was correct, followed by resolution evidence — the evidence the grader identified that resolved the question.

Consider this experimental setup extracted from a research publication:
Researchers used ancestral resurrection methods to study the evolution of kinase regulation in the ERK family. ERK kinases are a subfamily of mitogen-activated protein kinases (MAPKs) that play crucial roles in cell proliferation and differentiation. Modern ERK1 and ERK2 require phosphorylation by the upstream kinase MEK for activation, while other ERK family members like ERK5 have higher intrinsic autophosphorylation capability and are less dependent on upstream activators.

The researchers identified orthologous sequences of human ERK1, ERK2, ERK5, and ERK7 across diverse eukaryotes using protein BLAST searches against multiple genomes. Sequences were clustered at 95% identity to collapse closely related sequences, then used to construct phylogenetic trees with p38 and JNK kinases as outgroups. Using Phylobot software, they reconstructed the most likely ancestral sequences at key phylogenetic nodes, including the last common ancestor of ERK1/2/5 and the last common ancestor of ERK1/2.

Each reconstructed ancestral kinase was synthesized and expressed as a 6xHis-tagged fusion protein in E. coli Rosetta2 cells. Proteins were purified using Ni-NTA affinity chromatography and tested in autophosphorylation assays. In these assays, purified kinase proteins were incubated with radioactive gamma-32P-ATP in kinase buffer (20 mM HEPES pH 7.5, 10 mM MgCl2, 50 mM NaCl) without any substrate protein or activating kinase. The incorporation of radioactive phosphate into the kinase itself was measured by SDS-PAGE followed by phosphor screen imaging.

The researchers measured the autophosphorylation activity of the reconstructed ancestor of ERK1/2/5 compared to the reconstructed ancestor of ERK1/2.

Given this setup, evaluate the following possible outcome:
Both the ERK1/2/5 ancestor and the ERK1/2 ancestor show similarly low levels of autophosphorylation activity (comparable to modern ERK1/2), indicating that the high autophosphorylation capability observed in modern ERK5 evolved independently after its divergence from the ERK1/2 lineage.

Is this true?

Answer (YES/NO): NO